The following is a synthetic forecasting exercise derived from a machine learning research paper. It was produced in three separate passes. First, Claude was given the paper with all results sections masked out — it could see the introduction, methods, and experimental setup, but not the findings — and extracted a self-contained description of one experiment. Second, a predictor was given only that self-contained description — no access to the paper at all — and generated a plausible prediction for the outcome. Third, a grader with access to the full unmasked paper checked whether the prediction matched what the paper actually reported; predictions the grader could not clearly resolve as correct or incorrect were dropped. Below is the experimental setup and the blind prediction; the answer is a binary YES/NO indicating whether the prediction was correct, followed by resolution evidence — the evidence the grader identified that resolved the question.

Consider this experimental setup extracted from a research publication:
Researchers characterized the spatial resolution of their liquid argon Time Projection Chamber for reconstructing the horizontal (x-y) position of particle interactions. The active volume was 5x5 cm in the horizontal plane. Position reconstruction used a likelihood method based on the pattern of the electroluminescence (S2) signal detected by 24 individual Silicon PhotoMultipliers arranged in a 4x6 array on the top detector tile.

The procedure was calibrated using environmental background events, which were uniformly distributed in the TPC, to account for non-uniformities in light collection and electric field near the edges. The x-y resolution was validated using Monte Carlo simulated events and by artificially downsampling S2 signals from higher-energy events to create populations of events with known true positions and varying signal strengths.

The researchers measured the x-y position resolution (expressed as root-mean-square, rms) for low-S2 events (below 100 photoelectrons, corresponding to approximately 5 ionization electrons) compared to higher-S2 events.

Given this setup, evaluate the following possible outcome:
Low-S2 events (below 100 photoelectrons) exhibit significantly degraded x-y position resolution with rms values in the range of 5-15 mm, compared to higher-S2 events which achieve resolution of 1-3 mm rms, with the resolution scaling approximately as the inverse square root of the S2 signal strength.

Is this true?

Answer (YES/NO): NO